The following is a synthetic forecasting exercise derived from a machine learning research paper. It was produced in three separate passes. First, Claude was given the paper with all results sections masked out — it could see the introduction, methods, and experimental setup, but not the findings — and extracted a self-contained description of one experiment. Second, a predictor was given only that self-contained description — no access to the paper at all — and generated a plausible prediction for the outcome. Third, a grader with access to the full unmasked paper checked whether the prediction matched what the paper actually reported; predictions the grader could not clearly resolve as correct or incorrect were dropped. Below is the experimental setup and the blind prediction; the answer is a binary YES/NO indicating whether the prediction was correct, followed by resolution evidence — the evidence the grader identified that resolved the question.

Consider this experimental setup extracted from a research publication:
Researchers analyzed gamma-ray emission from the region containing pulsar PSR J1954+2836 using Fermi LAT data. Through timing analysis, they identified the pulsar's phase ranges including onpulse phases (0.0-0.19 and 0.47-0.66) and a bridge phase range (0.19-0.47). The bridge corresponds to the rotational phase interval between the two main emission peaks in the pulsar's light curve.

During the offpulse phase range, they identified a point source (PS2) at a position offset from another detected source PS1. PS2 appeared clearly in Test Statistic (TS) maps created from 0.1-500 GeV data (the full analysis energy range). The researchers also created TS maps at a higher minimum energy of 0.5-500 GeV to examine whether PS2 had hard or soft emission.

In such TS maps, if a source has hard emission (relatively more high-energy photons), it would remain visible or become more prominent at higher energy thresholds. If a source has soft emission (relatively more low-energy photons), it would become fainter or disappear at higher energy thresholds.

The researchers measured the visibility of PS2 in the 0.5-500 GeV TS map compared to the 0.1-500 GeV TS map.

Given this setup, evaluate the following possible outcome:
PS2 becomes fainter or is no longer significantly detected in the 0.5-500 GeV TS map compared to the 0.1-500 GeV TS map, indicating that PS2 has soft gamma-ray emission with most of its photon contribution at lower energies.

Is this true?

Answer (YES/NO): YES